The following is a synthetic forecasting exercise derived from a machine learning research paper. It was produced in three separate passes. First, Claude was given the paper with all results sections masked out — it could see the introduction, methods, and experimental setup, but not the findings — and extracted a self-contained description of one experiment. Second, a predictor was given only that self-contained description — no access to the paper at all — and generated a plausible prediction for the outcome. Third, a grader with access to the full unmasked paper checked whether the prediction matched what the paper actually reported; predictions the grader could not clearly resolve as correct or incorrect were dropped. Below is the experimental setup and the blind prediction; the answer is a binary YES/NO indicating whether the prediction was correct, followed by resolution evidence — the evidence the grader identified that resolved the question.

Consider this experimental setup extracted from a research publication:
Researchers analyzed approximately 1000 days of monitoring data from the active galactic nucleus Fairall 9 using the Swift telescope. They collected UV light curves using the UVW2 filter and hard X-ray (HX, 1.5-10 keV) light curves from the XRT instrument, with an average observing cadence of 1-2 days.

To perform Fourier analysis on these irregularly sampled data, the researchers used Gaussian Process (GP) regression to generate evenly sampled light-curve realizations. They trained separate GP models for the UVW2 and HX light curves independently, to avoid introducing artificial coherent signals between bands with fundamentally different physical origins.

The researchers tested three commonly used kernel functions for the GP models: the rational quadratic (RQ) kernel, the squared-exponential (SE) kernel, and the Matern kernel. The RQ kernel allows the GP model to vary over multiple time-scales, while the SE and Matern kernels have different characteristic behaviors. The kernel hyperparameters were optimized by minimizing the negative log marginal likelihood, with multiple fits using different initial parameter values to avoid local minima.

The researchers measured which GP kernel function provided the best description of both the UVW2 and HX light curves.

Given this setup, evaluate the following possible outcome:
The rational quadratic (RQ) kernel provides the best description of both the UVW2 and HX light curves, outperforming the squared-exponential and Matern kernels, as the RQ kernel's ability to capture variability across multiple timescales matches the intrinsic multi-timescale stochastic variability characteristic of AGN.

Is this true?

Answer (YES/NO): YES